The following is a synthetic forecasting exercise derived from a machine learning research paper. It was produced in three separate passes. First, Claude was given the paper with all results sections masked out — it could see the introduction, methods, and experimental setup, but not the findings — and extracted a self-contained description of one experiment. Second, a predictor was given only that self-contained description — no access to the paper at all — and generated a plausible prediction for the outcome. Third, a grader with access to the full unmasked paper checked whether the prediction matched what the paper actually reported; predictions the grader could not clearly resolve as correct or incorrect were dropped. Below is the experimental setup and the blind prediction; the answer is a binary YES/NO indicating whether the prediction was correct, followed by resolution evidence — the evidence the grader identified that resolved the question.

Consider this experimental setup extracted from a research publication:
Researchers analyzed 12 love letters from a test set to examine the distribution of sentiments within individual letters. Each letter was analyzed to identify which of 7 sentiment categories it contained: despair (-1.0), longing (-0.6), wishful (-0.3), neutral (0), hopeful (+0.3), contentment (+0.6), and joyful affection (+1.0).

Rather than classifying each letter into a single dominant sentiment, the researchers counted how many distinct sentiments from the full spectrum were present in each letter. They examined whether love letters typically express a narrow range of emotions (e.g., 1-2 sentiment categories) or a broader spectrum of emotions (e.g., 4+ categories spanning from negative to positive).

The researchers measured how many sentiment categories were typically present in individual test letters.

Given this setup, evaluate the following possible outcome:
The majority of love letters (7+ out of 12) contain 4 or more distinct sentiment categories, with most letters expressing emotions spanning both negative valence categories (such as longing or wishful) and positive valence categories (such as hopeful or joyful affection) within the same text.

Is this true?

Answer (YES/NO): YES